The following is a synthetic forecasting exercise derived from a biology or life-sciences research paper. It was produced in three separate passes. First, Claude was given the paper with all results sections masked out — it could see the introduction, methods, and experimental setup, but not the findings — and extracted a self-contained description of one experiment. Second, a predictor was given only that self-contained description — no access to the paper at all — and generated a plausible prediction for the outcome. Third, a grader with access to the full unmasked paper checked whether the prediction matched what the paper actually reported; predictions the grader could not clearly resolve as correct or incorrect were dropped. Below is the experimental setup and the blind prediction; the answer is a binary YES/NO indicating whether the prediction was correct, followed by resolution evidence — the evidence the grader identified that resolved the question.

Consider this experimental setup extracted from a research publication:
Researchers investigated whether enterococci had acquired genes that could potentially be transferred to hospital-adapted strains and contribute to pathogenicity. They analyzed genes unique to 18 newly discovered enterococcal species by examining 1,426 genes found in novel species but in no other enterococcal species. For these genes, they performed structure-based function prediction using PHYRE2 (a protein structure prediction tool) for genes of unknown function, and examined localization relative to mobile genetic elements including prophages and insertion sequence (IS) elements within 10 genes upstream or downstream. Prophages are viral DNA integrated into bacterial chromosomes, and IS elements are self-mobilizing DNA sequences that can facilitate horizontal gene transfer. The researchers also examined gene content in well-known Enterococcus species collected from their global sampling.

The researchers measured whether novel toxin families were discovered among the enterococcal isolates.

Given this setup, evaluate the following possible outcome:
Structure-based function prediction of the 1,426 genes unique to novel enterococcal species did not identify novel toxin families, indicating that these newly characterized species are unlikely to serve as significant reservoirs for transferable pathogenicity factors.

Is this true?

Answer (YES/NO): NO